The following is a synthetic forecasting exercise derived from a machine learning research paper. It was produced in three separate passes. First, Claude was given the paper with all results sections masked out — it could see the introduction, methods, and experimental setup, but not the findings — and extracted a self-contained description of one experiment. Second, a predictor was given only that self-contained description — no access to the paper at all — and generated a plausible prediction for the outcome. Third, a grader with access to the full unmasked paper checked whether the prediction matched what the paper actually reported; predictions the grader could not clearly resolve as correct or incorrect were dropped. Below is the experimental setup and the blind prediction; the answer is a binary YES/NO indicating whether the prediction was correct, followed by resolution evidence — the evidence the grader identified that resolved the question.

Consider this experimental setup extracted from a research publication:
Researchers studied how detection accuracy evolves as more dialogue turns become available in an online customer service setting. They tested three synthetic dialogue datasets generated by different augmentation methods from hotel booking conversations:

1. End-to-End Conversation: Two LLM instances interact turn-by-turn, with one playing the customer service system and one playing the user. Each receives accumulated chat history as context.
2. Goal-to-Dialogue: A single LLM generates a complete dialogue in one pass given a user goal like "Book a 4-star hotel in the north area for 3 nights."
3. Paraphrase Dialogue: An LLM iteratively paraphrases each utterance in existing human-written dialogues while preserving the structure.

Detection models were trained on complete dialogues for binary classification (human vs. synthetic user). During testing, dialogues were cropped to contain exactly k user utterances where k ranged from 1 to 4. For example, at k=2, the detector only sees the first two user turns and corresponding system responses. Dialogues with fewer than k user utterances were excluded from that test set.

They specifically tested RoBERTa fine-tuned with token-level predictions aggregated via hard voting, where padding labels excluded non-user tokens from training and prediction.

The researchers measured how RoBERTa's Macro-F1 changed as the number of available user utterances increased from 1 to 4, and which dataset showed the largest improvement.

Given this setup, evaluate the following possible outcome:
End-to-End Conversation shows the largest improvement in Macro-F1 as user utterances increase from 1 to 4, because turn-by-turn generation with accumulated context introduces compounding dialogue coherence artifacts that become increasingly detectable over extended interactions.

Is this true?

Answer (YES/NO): YES